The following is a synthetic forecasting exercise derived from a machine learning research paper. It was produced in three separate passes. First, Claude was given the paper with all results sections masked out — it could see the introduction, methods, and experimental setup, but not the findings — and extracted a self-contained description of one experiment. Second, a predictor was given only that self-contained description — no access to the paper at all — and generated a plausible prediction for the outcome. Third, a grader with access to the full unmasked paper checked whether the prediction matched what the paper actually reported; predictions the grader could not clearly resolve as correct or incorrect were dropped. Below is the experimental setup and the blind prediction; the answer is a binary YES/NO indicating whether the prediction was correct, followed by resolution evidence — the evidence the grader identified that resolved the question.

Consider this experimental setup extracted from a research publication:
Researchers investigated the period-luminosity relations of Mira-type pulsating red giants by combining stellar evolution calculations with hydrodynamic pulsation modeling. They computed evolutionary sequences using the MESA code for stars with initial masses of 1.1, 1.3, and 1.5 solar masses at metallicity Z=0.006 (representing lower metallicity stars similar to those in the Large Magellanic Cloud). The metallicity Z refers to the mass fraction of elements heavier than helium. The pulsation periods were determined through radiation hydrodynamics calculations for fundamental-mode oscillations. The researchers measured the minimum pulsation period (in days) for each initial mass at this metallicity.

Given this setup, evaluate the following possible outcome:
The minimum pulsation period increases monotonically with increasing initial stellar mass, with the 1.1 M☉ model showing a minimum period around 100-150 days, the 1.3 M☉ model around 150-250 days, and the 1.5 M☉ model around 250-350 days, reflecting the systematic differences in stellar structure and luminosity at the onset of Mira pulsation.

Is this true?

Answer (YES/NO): NO